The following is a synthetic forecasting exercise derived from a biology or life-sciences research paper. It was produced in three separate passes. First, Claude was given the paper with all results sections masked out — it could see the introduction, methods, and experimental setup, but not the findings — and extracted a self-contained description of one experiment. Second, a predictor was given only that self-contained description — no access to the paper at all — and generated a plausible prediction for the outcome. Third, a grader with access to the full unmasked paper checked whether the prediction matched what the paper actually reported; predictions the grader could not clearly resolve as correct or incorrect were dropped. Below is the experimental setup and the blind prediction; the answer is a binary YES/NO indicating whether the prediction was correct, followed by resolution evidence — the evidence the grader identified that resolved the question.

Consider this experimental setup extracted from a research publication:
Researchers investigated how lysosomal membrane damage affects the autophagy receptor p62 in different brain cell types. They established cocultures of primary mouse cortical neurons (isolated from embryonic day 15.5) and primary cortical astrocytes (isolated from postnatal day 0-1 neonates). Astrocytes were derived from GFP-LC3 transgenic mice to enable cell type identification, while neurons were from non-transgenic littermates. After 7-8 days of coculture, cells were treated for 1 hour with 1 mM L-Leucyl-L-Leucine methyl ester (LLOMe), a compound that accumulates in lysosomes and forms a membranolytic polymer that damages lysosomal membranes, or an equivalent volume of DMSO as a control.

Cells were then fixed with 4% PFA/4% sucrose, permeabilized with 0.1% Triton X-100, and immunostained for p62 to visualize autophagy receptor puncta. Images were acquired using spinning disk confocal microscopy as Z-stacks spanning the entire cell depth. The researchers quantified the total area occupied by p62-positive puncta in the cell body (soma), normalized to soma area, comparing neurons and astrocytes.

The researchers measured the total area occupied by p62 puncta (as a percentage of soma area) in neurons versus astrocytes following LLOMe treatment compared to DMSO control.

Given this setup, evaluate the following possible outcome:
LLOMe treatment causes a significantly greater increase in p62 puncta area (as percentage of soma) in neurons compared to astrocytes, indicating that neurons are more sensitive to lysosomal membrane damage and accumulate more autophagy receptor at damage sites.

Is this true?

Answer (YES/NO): NO